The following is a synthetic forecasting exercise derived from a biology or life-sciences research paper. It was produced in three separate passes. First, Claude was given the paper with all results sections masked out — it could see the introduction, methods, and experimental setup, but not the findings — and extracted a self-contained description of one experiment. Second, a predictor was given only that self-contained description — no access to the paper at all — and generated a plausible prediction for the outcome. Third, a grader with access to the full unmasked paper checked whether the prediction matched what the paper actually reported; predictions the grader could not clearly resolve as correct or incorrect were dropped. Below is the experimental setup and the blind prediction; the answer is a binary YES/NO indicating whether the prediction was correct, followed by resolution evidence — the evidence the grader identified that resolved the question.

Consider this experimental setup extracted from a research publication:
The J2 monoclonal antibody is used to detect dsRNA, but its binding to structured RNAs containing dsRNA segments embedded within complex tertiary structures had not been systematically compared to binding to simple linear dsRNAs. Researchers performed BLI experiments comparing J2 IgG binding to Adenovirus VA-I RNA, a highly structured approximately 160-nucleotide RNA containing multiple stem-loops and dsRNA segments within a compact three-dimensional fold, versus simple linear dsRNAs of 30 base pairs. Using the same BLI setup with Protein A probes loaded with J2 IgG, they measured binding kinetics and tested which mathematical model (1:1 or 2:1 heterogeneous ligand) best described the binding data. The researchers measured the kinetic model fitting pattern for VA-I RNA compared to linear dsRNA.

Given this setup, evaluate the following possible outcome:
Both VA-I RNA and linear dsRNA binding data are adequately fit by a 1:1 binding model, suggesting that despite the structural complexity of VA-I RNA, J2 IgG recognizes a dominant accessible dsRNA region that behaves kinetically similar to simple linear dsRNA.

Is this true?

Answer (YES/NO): NO